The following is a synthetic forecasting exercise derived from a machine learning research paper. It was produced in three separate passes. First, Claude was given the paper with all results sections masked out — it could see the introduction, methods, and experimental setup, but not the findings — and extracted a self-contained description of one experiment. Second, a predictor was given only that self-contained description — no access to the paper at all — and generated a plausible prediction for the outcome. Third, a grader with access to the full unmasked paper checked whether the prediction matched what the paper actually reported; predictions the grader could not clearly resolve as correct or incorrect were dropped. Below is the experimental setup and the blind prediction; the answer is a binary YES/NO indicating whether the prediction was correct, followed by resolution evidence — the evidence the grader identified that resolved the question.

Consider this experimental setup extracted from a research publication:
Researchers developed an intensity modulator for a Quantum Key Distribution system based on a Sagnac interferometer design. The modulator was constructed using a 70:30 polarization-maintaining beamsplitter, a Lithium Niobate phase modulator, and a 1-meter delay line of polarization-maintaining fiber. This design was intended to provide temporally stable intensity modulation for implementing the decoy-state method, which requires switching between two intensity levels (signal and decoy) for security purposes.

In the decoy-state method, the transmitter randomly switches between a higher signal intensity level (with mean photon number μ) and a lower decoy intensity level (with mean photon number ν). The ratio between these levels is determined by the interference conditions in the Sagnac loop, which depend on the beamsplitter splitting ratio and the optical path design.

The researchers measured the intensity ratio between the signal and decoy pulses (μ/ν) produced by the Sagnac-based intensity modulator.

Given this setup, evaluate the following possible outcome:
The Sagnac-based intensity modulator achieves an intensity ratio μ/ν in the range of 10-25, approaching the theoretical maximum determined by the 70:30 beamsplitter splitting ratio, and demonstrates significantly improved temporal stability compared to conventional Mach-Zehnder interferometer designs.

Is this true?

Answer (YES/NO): NO